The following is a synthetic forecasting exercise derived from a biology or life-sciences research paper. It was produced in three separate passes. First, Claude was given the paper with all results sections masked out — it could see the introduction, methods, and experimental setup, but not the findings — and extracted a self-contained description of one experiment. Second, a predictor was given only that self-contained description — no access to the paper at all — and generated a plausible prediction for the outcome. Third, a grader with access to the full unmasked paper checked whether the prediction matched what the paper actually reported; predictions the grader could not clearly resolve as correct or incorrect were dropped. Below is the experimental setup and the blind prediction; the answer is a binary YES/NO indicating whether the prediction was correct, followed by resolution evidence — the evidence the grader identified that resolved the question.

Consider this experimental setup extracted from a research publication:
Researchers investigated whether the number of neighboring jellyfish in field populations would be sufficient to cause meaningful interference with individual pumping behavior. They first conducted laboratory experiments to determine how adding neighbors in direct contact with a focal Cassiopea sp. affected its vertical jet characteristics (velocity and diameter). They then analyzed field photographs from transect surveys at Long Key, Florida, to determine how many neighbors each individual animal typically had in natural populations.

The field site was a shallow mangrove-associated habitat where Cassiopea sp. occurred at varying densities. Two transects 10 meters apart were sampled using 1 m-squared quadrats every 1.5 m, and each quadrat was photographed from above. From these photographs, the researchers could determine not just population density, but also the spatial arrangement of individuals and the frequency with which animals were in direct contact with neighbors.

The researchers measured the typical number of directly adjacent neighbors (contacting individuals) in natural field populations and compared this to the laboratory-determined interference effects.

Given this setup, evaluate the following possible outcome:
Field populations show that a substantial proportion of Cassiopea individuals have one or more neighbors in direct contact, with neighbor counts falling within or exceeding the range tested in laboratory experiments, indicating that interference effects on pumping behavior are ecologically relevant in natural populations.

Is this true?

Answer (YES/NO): YES